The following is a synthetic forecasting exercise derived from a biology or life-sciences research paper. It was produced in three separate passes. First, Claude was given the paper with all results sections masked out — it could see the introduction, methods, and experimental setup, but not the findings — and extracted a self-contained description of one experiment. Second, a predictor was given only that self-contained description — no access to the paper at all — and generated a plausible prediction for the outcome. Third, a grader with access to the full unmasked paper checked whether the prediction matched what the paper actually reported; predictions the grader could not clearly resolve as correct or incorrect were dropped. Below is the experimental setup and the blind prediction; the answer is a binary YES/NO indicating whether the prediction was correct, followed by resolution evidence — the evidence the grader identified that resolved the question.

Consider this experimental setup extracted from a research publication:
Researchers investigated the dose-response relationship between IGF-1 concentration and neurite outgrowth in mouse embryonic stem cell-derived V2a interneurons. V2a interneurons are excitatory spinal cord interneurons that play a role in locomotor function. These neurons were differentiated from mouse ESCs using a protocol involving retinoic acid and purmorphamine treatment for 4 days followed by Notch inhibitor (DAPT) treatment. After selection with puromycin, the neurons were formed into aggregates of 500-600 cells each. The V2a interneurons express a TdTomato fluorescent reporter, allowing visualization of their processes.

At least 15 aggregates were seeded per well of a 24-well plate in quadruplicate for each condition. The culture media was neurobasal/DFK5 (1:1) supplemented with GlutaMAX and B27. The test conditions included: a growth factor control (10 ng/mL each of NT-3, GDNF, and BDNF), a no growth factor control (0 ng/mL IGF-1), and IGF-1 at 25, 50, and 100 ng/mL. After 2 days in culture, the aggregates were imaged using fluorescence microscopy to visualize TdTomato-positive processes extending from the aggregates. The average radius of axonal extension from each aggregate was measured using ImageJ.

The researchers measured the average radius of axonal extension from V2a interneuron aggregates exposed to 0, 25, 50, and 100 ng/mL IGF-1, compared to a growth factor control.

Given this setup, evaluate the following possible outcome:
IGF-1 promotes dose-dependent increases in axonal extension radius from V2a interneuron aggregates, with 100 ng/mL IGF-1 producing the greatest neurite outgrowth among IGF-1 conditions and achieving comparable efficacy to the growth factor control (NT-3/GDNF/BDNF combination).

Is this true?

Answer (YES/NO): NO